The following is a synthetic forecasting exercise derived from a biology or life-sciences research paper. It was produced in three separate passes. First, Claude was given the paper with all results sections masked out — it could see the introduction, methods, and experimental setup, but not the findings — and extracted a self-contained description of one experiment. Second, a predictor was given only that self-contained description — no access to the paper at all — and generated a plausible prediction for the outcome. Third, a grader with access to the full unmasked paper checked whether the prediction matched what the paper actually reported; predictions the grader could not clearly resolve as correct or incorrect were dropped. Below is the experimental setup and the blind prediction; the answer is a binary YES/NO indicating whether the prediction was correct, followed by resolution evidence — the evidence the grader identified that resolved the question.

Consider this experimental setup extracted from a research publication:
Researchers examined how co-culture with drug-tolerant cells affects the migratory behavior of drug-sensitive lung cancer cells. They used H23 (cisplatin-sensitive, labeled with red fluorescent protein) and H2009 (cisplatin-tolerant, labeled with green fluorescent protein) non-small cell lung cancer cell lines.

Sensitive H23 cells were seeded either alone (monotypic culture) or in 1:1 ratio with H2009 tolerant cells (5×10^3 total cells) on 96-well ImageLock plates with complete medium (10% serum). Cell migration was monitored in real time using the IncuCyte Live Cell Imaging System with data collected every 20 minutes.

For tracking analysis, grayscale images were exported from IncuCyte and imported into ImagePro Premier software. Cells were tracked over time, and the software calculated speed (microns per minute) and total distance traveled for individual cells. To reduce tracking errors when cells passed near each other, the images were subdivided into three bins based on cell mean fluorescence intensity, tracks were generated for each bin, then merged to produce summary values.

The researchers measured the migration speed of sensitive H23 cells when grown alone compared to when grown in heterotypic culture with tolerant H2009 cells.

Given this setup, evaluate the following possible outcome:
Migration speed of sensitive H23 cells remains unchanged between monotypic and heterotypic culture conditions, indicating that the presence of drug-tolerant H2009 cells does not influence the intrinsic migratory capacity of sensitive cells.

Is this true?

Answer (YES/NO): NO